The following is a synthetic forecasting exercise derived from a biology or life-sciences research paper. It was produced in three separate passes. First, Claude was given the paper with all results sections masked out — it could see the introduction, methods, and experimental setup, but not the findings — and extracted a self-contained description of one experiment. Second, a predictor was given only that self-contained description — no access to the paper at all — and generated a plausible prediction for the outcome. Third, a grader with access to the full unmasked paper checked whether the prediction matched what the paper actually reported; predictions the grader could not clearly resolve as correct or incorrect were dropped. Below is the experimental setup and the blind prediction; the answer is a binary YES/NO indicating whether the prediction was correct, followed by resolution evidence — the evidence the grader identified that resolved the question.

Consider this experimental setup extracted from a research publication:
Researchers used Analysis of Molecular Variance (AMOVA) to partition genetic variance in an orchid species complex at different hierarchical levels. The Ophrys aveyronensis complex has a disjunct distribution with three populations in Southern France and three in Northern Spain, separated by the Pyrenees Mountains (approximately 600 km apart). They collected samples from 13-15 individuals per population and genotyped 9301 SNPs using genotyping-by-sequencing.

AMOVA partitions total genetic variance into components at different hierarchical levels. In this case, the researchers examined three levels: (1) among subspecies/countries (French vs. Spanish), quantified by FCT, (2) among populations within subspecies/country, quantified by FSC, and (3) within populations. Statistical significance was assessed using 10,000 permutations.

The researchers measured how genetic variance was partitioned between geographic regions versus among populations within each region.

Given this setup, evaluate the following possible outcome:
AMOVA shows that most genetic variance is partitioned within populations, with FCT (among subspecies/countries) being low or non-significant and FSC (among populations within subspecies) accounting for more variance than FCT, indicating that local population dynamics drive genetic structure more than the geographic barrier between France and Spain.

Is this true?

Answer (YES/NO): NO